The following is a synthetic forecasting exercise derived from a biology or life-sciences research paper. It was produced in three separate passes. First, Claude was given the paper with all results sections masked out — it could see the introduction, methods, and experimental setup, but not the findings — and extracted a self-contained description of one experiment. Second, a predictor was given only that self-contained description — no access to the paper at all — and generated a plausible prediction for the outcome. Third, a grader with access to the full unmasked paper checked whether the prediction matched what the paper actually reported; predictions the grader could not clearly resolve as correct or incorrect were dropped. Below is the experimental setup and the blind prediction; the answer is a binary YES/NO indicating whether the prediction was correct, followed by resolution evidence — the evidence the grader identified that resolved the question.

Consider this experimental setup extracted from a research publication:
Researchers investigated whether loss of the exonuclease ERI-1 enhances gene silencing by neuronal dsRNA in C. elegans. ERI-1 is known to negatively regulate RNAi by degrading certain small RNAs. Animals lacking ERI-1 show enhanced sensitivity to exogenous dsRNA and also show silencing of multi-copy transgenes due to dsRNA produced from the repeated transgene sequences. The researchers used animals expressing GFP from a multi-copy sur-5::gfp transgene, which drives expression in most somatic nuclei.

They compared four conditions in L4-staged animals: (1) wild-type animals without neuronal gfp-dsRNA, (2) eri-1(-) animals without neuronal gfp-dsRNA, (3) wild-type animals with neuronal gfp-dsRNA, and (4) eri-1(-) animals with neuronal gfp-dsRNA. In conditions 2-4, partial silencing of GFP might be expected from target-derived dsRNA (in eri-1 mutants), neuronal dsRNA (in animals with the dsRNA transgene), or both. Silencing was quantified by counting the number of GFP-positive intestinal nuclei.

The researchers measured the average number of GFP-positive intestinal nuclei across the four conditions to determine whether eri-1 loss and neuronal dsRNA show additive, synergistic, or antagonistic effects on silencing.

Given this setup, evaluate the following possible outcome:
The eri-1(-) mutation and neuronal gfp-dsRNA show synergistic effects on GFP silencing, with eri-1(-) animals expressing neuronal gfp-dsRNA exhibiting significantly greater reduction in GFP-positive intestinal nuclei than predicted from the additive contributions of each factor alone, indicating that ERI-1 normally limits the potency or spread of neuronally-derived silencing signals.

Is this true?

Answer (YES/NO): YES